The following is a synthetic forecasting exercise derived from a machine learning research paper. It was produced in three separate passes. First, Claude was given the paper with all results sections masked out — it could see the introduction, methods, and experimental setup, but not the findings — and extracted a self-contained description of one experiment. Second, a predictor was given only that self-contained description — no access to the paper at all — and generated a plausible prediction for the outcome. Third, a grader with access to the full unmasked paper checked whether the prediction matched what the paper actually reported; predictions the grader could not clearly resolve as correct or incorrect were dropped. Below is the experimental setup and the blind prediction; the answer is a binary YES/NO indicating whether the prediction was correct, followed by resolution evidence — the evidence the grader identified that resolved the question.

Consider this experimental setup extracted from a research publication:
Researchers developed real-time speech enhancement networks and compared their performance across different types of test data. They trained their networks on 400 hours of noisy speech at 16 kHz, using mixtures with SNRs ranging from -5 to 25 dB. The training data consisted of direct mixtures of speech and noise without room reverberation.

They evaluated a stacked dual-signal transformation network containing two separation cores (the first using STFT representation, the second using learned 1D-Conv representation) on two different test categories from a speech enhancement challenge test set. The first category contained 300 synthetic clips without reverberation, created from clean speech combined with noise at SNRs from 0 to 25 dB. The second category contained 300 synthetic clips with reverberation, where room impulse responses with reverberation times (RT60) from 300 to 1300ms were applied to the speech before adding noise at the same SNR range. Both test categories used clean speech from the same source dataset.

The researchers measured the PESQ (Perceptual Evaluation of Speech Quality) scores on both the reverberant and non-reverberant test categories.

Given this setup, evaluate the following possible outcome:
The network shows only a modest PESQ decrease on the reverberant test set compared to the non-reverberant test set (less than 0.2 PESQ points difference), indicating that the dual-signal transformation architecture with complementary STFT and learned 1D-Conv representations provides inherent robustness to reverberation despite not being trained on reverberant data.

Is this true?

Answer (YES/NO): NO